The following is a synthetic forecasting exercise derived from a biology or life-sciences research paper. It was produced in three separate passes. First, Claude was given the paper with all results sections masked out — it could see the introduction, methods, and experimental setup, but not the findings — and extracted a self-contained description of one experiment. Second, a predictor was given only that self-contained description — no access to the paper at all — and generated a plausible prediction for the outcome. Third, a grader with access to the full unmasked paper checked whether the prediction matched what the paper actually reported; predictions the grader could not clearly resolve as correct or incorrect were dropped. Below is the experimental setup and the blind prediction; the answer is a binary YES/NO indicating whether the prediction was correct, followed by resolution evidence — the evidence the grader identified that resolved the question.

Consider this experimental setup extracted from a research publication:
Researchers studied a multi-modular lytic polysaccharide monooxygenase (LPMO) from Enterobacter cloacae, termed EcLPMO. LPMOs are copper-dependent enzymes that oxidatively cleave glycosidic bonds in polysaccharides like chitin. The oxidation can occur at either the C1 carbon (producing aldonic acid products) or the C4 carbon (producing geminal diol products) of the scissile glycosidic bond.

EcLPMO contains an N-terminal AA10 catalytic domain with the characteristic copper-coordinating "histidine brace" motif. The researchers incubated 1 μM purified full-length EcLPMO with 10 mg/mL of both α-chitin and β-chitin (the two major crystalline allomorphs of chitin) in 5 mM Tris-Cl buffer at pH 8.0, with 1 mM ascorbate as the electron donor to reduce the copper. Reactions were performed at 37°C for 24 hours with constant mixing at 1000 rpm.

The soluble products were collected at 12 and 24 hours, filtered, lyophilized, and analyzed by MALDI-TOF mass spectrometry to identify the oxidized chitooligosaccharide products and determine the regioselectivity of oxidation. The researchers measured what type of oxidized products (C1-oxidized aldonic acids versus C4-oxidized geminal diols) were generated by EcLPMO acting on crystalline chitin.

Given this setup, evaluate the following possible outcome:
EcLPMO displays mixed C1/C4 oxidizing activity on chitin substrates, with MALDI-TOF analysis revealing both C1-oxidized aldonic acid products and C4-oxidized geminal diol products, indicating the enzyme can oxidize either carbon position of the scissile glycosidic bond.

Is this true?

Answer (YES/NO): NO